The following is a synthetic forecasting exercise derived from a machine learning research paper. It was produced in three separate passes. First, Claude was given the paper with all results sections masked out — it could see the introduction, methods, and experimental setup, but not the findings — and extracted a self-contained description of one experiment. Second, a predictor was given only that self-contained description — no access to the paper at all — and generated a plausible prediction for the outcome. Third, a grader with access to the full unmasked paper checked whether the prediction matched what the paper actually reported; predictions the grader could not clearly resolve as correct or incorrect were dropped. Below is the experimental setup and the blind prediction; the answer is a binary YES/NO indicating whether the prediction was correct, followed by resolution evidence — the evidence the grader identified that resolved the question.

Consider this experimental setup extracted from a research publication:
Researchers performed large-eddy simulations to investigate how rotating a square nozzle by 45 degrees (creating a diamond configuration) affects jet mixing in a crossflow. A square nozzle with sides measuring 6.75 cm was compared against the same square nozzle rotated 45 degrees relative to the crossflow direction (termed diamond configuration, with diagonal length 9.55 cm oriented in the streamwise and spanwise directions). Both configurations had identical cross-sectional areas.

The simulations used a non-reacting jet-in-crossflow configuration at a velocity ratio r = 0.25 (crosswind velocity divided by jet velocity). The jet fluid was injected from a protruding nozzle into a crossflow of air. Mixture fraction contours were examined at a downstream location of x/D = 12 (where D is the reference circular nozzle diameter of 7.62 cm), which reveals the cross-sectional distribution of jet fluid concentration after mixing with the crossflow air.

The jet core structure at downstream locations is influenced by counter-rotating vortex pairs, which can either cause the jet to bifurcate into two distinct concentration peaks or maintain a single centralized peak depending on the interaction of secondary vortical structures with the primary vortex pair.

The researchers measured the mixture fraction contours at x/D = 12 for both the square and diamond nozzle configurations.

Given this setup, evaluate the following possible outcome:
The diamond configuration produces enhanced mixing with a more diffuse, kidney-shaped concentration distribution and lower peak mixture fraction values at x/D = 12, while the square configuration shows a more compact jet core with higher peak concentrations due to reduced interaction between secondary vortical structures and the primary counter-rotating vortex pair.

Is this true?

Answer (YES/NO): NO